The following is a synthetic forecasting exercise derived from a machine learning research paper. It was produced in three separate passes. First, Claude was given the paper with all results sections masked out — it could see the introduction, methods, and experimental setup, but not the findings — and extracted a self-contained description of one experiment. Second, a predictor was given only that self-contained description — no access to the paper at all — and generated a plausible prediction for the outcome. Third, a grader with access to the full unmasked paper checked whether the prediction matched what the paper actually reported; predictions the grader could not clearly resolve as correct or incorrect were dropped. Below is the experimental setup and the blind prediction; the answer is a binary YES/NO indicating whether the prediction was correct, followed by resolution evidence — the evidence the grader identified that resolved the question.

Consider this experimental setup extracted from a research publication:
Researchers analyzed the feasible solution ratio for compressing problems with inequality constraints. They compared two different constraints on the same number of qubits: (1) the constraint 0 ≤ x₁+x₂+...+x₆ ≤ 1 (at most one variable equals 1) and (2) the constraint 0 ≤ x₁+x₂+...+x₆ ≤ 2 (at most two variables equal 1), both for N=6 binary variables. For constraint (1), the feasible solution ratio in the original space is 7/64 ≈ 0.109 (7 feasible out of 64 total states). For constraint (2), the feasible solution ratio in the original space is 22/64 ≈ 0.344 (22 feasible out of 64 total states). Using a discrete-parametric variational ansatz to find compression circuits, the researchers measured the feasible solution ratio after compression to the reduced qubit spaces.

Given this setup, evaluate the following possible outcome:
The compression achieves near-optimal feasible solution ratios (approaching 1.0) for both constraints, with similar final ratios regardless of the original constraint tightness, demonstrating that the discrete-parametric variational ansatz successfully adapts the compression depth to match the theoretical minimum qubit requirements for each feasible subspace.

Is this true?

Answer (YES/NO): NO